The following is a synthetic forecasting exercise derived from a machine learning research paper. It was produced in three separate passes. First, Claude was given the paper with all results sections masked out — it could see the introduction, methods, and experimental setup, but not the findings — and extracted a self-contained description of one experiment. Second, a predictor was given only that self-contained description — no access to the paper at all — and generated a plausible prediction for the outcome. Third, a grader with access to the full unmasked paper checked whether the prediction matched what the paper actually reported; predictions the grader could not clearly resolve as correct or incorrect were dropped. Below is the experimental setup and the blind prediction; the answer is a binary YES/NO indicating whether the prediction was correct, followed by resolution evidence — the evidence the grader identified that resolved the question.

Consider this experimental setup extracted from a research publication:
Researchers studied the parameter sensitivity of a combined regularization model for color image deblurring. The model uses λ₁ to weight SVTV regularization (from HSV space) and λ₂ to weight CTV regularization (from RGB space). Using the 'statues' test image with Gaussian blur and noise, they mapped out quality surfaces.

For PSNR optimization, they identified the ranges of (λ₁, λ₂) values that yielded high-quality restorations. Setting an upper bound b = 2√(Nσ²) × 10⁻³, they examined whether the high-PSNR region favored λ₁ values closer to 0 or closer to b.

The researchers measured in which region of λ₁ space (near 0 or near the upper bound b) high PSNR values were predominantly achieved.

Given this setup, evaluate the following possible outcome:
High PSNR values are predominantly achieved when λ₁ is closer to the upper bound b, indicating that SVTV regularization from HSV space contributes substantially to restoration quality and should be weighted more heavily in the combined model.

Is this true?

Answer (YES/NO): YES